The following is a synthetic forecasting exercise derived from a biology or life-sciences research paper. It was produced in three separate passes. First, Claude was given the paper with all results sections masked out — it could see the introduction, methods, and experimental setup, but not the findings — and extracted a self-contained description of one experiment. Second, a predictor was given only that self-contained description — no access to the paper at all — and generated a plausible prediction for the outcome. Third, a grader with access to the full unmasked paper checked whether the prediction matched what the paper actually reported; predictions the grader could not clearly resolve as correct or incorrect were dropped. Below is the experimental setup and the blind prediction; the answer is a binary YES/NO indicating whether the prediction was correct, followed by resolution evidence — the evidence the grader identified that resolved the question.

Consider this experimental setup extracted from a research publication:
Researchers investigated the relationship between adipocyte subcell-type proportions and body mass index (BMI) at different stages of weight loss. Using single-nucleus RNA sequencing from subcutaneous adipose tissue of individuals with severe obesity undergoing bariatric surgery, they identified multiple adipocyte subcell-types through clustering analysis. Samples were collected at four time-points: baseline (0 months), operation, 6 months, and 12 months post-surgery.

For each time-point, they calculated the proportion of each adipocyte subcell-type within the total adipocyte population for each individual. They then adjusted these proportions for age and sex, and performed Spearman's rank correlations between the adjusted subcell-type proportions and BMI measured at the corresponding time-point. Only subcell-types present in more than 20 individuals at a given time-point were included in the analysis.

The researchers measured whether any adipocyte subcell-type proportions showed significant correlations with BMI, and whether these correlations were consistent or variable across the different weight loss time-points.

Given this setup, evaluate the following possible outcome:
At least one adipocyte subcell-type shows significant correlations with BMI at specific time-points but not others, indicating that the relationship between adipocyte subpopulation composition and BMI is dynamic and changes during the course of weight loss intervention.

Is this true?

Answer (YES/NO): YES